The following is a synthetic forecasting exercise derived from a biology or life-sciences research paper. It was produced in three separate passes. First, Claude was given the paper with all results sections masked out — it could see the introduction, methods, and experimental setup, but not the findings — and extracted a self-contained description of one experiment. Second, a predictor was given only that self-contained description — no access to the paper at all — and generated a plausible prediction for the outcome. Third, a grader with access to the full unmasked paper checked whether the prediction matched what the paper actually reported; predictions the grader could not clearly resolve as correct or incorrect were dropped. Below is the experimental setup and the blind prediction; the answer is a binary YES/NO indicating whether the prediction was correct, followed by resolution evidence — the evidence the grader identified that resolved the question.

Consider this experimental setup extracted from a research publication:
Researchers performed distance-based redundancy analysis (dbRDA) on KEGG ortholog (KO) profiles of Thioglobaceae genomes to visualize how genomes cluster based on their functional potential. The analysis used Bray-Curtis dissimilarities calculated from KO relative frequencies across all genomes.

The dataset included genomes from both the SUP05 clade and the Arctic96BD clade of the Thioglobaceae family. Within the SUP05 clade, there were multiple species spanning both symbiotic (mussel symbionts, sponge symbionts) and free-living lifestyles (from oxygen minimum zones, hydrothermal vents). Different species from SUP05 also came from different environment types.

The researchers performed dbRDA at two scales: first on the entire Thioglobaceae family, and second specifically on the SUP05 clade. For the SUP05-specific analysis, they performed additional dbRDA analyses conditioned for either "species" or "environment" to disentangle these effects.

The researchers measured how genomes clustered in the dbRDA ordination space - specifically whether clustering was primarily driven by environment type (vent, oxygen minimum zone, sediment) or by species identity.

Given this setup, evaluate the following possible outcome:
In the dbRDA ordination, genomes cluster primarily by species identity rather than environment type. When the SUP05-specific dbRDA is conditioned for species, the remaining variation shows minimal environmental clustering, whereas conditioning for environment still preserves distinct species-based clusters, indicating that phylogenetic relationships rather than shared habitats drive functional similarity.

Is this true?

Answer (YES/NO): YES